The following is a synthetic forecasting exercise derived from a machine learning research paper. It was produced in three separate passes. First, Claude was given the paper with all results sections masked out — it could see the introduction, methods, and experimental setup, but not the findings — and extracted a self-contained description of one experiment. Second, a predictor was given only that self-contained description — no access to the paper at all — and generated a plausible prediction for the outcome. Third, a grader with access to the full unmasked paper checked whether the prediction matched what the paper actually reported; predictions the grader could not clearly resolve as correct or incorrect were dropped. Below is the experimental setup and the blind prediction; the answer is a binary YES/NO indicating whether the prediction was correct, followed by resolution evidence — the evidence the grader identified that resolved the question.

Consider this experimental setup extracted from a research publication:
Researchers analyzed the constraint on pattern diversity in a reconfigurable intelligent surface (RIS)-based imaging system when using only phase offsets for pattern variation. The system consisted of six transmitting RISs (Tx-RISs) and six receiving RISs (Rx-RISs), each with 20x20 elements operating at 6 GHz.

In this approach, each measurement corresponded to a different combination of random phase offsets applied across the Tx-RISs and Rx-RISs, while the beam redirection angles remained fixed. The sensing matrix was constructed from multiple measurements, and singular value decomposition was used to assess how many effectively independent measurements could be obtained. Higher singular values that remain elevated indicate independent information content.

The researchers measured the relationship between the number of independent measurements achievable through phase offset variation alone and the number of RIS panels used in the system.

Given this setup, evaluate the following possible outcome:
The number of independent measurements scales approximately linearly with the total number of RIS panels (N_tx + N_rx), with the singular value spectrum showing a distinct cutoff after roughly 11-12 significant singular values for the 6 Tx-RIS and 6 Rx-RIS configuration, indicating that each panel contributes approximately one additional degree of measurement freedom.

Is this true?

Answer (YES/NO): NO